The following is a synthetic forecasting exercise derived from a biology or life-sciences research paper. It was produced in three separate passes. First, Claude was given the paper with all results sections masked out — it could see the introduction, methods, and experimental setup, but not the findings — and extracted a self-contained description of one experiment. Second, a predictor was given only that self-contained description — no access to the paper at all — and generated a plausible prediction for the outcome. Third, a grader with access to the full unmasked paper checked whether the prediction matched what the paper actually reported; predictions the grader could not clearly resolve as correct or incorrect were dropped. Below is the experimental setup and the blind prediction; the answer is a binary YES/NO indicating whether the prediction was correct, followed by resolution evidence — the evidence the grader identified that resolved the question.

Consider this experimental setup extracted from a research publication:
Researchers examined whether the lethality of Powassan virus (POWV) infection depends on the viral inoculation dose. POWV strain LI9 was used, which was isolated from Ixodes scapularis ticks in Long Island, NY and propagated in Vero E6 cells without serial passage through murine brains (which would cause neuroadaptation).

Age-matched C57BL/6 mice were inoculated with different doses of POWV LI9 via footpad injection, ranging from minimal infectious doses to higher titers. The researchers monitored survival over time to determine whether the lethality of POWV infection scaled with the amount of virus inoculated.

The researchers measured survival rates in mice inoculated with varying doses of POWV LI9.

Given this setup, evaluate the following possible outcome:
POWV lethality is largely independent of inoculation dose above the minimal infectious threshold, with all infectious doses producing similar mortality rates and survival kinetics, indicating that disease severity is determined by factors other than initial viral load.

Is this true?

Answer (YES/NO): YES